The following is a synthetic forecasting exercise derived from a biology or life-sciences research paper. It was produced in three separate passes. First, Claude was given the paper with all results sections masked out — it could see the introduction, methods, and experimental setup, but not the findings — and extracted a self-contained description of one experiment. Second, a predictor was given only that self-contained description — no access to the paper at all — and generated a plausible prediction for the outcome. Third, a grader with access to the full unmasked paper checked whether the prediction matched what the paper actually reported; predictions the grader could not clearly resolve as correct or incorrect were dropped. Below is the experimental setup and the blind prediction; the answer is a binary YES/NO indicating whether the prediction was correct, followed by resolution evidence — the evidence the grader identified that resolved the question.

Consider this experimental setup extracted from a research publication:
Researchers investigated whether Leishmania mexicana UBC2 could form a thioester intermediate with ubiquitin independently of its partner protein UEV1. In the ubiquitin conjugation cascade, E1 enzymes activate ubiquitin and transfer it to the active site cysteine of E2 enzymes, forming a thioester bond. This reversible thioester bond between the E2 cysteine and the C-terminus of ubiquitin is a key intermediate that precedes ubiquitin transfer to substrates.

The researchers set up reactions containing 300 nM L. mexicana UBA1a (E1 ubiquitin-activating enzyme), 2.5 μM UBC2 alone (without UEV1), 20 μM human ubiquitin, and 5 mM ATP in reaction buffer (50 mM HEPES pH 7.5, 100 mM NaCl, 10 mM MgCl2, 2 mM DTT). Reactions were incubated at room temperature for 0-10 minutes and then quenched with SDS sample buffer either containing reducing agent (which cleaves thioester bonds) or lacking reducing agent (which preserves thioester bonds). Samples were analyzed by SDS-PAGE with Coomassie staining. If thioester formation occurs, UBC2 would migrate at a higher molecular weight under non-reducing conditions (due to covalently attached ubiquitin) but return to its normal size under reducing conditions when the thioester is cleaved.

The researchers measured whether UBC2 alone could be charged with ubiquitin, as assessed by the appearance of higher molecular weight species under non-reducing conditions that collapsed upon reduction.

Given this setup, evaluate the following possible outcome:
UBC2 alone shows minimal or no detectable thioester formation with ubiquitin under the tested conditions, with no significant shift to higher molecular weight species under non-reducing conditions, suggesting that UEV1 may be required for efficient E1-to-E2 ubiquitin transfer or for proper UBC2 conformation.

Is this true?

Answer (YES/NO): NO